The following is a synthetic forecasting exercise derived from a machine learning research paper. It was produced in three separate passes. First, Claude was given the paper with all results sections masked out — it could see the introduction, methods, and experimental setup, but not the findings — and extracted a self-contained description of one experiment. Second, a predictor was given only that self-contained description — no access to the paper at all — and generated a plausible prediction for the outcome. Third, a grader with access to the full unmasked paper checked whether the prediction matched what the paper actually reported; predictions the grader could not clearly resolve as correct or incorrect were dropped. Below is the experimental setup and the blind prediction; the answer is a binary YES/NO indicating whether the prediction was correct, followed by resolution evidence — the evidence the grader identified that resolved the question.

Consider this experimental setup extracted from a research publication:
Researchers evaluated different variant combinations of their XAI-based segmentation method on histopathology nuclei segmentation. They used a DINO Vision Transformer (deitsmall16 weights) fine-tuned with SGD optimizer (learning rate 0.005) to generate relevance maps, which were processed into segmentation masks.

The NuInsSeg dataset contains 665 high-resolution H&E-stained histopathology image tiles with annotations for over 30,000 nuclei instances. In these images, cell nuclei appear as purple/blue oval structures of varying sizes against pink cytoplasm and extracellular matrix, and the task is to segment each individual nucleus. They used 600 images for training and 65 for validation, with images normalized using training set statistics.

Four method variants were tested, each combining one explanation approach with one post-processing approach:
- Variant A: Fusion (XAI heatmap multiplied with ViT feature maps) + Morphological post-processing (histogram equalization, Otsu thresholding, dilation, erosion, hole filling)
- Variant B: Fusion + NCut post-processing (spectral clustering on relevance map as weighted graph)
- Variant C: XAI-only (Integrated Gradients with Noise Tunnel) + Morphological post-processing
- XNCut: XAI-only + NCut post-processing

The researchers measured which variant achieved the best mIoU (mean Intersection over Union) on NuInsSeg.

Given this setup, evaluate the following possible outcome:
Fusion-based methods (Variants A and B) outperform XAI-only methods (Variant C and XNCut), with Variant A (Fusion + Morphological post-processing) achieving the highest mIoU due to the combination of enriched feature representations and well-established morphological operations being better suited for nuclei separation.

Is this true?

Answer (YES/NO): NO